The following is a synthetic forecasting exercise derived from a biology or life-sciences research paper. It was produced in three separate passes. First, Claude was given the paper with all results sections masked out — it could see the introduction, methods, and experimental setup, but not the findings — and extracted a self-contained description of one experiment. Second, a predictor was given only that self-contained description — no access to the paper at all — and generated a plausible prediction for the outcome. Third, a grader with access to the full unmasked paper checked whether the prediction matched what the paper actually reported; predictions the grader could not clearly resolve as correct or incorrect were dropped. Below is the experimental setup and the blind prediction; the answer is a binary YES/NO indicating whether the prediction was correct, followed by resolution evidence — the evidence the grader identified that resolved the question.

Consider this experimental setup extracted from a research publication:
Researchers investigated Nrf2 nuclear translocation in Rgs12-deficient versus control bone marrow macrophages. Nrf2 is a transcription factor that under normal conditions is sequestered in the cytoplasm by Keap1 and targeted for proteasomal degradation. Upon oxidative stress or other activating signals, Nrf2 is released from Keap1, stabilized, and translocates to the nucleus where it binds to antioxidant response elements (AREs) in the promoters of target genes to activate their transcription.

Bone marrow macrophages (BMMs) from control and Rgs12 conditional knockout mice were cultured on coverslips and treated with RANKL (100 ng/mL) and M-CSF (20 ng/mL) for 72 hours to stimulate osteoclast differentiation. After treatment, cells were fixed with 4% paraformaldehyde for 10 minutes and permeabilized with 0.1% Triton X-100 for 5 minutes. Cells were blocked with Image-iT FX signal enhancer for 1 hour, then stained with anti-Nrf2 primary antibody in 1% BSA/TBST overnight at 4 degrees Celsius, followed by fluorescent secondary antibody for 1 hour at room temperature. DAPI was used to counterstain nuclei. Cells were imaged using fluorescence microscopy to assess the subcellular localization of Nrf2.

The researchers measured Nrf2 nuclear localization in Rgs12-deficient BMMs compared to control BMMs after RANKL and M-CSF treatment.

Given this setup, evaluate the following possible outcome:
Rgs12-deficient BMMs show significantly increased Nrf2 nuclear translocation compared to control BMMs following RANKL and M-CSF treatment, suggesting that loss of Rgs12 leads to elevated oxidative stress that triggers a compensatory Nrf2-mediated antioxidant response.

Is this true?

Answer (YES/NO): NO